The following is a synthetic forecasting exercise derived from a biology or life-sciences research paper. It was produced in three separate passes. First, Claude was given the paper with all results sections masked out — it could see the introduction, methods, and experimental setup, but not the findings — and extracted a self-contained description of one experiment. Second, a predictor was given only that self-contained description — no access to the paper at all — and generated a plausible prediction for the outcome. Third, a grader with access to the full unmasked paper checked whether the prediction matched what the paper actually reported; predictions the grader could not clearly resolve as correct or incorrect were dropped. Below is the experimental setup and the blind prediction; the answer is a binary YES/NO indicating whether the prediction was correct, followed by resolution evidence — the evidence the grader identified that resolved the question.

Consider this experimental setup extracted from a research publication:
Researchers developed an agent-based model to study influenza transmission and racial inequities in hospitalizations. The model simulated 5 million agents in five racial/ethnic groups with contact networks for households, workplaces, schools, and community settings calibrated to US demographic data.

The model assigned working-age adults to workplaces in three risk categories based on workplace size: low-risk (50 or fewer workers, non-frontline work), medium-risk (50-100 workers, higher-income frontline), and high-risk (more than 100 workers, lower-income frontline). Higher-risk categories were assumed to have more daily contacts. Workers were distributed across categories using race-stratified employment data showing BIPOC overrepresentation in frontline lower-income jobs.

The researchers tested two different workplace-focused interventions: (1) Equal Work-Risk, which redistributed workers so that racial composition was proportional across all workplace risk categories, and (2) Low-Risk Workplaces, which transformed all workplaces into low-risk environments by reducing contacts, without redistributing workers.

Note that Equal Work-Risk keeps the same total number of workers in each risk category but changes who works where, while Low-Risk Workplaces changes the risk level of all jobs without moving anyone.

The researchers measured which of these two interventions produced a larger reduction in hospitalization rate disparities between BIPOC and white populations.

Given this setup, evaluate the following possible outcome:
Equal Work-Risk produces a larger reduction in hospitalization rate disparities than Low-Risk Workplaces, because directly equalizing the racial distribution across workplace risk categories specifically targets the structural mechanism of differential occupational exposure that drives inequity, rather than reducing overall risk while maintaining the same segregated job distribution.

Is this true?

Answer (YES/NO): NO